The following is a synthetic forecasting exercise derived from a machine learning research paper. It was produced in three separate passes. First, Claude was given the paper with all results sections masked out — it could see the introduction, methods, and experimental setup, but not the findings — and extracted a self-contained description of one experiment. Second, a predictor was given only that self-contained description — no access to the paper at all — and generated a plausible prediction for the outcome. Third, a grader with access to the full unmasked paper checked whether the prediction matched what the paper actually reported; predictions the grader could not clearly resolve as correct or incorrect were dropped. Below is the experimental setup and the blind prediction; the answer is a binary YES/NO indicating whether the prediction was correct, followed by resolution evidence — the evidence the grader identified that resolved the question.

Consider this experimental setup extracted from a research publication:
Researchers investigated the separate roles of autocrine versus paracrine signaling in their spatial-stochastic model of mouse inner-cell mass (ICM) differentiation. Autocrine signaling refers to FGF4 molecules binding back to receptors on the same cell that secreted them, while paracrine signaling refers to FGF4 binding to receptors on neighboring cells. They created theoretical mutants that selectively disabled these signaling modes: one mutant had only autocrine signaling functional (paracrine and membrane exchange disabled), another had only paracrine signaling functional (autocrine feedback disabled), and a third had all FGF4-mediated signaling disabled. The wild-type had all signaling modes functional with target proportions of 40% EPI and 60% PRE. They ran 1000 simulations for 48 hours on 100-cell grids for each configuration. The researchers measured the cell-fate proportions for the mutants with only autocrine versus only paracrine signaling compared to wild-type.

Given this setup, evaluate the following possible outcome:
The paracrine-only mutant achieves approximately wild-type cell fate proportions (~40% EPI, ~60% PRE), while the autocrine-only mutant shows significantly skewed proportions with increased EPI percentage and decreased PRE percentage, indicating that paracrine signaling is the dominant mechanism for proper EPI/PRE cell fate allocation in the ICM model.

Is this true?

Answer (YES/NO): NO